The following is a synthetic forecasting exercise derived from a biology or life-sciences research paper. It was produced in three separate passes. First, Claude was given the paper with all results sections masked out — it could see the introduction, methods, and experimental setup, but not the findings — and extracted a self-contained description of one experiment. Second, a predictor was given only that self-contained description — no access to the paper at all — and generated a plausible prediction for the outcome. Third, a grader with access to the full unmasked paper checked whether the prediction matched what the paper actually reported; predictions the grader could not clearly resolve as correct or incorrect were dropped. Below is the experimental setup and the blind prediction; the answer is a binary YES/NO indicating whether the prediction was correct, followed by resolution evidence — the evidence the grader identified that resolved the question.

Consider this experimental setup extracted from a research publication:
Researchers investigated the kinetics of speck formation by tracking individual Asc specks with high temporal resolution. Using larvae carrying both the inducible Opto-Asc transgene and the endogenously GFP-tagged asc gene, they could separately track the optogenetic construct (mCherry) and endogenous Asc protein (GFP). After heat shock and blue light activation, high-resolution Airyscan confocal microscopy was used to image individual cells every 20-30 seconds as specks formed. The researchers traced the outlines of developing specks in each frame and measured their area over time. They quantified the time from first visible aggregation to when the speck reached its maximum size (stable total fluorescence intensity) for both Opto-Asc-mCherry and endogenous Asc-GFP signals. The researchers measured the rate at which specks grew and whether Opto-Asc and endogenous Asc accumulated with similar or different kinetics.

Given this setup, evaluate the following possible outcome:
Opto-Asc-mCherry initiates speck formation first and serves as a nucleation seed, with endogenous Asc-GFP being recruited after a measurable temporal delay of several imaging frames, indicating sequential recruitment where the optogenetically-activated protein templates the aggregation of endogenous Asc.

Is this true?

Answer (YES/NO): NO